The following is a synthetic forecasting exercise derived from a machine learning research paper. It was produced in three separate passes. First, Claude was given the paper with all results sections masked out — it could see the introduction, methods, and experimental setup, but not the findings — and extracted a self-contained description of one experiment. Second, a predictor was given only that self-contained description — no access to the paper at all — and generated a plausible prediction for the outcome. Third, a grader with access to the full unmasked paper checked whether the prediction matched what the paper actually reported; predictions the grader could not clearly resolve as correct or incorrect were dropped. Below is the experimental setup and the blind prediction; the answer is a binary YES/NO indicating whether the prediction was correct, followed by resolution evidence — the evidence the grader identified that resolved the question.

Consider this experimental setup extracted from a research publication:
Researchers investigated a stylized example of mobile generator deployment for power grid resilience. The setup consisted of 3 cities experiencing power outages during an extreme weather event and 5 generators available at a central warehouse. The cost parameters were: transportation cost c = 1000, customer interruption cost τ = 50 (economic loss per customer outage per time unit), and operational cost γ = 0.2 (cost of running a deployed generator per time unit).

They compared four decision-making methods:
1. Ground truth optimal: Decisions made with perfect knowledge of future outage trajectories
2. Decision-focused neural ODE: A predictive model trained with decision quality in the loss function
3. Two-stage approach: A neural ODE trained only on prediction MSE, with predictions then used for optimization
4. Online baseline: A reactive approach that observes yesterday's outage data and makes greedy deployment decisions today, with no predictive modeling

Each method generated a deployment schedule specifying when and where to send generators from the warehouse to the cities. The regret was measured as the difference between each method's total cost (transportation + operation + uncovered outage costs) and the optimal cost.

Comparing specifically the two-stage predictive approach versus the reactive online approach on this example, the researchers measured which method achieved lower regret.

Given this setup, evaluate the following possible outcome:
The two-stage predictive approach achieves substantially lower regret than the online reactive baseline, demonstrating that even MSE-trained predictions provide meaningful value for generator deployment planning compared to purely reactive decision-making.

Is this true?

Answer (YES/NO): YES